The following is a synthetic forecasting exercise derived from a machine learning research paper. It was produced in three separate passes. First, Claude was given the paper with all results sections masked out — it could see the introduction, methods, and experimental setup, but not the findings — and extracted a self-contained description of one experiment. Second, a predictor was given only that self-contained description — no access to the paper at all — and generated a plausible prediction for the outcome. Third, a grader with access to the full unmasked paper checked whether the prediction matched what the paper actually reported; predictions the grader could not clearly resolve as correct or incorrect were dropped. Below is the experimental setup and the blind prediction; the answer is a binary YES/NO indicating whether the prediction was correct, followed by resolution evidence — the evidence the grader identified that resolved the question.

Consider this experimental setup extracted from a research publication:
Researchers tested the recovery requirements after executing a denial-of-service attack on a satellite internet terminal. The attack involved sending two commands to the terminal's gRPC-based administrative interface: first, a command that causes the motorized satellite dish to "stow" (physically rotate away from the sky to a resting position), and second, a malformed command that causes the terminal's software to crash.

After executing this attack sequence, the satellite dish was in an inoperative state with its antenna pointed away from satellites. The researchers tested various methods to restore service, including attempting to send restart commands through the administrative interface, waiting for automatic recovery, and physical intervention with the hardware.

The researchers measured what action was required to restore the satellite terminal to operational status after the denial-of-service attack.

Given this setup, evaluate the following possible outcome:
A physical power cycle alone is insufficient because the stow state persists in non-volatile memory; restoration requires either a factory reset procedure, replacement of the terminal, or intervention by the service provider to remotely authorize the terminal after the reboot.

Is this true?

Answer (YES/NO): NO